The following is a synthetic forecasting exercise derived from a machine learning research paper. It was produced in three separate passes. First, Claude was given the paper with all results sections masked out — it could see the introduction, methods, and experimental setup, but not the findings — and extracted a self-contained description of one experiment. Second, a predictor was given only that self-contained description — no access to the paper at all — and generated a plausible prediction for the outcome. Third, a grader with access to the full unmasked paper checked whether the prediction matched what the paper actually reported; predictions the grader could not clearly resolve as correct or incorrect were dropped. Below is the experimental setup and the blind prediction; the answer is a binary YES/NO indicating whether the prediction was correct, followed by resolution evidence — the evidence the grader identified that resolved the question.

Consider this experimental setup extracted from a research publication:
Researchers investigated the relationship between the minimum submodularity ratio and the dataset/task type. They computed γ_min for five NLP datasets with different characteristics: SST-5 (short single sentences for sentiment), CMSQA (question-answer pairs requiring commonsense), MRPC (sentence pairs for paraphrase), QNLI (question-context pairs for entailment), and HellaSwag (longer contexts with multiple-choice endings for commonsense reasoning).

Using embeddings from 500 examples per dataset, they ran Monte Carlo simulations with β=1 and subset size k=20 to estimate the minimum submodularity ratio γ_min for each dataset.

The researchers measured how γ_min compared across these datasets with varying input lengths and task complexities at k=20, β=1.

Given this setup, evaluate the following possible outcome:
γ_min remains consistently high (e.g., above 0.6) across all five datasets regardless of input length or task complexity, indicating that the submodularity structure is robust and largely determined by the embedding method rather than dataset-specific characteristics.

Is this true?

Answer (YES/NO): NO